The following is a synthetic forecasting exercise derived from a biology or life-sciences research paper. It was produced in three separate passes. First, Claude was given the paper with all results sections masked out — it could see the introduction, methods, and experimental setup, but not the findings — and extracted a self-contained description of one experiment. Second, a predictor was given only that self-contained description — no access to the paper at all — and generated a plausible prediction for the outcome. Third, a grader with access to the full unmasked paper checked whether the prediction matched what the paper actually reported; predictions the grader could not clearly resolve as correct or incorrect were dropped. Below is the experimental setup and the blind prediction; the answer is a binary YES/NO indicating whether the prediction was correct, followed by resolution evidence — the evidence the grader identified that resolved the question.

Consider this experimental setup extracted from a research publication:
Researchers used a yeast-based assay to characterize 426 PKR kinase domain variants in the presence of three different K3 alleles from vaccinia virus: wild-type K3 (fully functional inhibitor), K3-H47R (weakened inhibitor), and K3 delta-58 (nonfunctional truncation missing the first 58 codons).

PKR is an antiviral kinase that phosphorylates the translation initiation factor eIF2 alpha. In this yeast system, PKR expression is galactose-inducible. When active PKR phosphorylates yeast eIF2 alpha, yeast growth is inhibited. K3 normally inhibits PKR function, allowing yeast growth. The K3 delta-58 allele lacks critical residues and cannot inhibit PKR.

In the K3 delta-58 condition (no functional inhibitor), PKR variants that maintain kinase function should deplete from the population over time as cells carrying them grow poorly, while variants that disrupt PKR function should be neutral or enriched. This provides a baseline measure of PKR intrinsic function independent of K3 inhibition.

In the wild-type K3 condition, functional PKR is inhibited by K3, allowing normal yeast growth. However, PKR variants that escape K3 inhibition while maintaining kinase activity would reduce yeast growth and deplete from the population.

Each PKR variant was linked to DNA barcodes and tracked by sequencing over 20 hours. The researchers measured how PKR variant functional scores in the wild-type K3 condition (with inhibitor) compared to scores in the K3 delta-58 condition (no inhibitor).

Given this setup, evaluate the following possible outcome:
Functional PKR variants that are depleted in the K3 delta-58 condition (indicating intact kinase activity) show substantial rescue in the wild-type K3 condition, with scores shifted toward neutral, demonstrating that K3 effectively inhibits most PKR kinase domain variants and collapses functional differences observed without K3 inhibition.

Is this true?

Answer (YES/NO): NO